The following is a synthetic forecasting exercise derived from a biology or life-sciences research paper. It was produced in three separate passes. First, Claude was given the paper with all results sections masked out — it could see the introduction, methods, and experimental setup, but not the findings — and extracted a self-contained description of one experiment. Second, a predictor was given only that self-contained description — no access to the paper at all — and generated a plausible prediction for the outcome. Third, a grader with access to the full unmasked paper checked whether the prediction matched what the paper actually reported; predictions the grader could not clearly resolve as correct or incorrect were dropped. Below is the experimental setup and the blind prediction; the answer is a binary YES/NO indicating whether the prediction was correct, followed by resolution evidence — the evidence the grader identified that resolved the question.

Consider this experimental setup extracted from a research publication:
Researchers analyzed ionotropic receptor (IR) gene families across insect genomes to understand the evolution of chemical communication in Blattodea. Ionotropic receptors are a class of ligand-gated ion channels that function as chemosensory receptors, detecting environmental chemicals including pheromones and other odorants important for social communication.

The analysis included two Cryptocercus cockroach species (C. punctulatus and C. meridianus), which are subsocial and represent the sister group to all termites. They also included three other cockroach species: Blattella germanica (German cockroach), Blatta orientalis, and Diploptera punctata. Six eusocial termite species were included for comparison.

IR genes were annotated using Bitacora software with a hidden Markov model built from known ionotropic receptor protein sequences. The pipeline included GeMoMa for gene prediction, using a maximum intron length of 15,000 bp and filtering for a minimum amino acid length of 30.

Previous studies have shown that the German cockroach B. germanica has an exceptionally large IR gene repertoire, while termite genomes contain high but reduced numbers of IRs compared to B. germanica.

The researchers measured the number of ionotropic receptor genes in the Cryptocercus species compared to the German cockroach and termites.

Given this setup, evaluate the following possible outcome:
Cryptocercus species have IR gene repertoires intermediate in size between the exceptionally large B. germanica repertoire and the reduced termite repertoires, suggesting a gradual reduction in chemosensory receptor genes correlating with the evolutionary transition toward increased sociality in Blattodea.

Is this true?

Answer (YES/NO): NO